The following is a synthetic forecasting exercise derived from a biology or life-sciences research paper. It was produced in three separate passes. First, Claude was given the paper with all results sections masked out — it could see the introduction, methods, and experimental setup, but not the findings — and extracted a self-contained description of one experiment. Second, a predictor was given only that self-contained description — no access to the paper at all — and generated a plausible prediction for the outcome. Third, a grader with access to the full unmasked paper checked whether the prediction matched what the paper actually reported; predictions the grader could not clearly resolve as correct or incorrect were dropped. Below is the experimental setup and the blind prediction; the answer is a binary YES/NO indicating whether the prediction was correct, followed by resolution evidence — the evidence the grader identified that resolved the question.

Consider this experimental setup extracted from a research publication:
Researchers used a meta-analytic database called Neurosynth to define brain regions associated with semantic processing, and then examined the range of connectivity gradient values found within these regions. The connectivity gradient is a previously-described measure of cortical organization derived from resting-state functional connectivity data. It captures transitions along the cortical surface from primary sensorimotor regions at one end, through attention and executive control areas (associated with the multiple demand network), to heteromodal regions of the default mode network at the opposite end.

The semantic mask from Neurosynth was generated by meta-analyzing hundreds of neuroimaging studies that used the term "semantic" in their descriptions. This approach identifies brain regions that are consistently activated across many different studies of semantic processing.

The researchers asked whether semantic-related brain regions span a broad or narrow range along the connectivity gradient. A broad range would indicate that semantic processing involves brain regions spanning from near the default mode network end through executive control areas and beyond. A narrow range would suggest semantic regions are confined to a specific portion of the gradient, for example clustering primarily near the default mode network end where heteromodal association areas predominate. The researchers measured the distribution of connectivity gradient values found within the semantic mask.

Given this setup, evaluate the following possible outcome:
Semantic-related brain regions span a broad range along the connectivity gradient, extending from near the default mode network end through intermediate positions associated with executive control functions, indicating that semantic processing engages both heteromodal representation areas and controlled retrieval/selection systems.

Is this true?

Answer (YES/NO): YES